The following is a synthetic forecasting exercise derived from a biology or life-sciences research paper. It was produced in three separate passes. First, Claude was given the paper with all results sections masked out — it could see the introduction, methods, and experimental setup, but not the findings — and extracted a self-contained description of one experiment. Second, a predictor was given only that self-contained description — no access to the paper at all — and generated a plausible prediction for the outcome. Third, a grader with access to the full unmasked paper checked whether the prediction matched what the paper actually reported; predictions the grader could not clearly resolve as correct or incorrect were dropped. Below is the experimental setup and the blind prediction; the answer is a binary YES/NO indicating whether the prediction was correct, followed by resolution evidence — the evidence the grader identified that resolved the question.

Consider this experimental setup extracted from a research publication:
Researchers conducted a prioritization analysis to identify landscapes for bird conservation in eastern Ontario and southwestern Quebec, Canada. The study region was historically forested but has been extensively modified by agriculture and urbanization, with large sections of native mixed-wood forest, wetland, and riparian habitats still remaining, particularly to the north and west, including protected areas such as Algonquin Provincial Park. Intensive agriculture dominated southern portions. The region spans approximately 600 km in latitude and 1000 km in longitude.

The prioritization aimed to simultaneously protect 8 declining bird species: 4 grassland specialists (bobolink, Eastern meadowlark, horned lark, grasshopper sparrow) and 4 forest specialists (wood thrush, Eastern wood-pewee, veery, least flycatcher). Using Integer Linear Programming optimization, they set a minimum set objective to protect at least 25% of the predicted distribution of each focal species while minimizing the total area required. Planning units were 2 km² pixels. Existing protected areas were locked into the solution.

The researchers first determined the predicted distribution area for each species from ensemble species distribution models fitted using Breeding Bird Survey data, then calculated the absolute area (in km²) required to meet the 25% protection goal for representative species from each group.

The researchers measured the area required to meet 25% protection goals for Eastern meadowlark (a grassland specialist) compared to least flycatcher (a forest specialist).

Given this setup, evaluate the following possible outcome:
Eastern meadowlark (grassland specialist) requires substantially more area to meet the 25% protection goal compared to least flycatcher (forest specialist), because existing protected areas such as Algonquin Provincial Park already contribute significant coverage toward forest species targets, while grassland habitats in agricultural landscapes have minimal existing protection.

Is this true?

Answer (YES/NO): NO